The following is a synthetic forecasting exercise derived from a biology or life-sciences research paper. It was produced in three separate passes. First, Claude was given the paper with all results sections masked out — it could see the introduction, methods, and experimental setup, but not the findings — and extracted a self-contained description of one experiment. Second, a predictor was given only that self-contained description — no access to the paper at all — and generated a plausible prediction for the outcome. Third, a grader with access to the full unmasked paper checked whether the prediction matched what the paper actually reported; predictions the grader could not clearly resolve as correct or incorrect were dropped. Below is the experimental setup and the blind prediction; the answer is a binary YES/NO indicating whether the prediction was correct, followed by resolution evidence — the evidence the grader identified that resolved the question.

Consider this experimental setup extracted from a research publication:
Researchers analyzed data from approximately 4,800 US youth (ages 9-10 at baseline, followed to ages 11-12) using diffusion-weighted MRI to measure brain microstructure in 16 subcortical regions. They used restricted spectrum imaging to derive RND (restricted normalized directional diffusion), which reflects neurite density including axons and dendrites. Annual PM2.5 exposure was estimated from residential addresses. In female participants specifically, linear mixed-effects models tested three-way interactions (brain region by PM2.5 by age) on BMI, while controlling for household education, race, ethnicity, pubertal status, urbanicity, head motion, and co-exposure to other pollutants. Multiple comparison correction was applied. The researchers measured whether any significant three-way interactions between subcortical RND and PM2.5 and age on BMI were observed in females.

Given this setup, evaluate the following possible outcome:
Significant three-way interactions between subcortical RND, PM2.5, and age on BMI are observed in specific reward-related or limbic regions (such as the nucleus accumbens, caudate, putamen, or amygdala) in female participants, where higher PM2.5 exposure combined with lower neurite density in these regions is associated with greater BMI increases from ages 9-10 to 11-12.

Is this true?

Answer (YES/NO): NO